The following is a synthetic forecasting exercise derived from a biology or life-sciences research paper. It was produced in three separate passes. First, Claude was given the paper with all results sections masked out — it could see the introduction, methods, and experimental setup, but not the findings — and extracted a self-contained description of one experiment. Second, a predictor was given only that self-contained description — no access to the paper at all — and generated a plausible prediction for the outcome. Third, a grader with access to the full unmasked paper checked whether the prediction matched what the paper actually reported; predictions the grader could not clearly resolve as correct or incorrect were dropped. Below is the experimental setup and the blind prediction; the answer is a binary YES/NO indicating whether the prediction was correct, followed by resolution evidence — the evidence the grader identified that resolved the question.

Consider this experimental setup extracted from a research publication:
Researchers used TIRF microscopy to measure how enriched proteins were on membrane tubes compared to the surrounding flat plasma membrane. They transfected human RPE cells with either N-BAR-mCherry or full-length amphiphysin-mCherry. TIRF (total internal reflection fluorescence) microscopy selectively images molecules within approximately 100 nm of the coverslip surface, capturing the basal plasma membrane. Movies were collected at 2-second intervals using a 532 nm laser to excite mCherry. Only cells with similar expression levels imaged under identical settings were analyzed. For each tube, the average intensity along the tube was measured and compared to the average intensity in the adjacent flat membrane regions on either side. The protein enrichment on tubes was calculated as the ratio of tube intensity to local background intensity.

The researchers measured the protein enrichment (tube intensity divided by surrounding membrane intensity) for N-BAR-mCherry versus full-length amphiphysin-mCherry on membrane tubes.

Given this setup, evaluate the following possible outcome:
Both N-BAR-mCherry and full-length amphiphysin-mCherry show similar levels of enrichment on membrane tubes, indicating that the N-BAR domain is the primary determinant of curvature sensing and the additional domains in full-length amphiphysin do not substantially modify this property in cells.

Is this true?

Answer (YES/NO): NO